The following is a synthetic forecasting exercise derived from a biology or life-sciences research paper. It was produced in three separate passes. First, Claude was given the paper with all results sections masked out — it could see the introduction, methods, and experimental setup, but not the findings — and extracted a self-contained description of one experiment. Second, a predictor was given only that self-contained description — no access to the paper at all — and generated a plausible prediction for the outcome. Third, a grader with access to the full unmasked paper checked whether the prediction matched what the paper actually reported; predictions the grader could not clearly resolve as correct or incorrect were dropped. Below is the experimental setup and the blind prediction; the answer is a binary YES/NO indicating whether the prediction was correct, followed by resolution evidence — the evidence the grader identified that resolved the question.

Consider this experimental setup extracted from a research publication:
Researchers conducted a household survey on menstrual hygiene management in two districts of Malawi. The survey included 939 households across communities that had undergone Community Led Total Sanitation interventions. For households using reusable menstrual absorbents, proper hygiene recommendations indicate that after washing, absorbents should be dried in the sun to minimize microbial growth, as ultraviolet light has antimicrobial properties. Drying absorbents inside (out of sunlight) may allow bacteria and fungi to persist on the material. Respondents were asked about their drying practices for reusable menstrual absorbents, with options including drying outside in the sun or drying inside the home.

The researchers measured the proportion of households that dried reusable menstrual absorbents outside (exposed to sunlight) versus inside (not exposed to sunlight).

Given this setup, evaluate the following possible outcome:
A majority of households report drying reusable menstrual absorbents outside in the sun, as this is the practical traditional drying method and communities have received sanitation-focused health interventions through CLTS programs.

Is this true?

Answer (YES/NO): NO